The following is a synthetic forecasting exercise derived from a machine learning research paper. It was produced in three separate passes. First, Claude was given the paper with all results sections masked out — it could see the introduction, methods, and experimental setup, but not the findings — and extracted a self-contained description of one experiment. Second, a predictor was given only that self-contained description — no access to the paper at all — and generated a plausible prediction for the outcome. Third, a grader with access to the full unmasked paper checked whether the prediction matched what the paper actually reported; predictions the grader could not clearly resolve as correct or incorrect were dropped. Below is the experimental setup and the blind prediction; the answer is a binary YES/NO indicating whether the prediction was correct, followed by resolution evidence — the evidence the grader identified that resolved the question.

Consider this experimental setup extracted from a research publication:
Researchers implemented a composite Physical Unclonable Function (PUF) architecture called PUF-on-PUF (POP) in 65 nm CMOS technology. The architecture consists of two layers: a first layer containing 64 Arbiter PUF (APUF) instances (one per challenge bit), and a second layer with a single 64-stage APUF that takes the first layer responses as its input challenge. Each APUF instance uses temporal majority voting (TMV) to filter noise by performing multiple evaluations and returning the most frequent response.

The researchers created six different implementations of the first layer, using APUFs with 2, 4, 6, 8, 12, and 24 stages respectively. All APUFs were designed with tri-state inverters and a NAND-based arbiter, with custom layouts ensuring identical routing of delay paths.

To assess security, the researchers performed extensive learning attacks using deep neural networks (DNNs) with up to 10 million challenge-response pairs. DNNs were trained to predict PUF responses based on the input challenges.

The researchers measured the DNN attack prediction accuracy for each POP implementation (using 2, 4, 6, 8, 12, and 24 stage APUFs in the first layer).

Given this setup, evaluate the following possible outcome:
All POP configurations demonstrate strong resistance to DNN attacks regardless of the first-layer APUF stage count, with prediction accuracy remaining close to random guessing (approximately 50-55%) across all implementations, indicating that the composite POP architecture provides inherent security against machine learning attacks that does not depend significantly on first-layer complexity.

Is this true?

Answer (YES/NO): NO